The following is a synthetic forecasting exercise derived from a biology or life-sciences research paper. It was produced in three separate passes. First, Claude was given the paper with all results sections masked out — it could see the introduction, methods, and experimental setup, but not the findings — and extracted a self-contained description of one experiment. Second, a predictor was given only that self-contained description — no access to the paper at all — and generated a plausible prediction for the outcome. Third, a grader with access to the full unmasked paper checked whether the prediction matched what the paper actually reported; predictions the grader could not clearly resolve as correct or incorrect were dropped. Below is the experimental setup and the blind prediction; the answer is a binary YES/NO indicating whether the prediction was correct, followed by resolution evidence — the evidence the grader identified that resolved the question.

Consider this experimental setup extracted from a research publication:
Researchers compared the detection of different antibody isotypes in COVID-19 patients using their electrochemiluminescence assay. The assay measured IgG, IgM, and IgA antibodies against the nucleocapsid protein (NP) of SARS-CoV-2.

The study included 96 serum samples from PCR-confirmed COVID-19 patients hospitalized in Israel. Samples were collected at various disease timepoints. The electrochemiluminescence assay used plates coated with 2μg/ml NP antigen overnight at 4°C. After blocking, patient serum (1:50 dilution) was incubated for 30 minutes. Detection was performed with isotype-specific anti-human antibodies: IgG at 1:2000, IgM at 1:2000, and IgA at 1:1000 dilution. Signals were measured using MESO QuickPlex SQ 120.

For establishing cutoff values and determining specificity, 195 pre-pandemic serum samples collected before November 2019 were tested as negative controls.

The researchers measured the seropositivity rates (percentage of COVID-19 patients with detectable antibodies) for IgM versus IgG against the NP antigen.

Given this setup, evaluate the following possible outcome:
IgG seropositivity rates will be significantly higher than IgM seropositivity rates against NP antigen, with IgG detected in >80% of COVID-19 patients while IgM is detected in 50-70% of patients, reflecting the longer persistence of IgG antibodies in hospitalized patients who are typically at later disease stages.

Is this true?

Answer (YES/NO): NO